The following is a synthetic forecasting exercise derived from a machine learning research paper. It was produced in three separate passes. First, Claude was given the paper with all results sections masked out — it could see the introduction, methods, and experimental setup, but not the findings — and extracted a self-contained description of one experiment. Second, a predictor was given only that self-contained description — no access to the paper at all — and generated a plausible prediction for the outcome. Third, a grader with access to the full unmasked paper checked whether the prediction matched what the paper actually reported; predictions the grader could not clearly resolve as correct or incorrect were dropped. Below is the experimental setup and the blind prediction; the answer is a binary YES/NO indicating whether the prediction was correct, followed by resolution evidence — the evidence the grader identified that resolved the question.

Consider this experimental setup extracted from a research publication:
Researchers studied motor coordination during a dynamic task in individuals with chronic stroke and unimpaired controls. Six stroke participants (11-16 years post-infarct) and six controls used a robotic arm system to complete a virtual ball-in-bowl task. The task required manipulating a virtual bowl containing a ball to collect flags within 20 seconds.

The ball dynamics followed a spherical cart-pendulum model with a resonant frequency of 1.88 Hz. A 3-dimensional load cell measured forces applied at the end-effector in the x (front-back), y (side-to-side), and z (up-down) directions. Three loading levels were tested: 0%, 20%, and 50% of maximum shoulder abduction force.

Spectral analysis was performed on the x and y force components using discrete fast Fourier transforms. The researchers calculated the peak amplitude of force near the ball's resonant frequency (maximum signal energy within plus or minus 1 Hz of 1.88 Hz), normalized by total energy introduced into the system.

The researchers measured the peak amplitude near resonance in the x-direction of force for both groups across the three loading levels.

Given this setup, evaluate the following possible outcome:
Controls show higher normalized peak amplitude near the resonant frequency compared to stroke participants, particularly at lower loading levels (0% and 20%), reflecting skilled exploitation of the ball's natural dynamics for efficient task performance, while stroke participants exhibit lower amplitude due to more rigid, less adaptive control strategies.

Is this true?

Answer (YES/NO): NO